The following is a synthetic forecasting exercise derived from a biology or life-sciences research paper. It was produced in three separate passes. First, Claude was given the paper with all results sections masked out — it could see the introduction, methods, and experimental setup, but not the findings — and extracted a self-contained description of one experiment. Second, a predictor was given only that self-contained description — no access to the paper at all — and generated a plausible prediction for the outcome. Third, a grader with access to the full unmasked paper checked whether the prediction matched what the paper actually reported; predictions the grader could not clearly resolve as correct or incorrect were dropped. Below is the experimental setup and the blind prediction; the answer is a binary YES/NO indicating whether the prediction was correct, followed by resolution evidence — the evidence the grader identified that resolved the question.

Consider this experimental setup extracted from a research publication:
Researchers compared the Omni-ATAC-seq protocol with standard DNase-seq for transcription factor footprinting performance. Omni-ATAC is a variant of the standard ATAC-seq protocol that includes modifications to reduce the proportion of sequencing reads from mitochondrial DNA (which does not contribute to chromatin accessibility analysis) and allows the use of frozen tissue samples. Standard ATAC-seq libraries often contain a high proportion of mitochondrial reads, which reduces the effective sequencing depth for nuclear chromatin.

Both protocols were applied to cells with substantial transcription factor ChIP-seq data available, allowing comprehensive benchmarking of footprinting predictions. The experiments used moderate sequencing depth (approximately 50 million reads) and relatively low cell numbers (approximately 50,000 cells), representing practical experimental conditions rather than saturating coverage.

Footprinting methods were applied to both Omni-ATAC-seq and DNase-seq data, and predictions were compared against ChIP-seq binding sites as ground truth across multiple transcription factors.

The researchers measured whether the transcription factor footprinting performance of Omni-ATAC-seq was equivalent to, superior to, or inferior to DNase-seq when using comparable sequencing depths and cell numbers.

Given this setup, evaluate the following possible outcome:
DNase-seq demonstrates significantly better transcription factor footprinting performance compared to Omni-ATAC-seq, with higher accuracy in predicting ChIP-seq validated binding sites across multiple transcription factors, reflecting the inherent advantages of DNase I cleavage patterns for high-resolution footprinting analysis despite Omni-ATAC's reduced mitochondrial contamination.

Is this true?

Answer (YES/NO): NO